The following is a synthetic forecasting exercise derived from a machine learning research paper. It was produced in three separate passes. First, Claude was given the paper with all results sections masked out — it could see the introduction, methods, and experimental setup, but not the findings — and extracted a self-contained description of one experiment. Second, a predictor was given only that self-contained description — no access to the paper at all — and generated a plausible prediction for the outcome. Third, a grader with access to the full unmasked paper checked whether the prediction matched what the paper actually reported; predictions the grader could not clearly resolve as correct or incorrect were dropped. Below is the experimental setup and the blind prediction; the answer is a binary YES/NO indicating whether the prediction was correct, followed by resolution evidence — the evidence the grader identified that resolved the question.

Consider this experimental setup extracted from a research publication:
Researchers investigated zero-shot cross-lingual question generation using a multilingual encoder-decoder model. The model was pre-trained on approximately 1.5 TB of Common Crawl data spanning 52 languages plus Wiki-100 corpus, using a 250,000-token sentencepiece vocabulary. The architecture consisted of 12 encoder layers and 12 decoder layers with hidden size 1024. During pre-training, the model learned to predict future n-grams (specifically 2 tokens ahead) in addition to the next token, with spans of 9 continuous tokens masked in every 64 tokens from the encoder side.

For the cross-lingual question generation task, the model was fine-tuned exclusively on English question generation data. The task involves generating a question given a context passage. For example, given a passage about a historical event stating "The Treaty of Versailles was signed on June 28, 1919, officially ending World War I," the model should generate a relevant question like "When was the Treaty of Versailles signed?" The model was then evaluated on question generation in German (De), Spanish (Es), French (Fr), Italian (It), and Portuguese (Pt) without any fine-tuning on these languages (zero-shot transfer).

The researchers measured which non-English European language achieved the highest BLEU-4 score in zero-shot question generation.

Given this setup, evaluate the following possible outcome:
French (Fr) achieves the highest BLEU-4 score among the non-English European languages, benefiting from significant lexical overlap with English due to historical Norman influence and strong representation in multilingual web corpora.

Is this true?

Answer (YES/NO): NO